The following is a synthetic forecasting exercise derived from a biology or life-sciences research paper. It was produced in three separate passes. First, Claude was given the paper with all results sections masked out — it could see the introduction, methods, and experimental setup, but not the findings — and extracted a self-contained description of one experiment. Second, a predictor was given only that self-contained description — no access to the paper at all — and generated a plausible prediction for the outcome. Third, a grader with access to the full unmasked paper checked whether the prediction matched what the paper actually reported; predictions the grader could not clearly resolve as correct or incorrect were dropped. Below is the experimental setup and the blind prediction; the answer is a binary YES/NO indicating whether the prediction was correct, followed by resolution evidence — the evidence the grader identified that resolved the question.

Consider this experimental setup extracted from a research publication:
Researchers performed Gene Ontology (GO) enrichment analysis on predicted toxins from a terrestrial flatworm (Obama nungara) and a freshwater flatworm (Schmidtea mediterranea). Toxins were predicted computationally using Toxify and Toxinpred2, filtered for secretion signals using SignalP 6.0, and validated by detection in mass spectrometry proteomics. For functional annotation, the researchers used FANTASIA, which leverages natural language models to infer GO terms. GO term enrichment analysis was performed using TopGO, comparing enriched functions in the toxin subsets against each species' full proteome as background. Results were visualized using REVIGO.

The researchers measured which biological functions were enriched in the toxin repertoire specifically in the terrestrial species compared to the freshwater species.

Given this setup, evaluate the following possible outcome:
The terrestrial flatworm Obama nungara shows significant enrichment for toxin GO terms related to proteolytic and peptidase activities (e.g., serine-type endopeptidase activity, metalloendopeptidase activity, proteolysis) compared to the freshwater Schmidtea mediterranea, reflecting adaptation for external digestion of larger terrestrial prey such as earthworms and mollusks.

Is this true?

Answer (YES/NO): NO